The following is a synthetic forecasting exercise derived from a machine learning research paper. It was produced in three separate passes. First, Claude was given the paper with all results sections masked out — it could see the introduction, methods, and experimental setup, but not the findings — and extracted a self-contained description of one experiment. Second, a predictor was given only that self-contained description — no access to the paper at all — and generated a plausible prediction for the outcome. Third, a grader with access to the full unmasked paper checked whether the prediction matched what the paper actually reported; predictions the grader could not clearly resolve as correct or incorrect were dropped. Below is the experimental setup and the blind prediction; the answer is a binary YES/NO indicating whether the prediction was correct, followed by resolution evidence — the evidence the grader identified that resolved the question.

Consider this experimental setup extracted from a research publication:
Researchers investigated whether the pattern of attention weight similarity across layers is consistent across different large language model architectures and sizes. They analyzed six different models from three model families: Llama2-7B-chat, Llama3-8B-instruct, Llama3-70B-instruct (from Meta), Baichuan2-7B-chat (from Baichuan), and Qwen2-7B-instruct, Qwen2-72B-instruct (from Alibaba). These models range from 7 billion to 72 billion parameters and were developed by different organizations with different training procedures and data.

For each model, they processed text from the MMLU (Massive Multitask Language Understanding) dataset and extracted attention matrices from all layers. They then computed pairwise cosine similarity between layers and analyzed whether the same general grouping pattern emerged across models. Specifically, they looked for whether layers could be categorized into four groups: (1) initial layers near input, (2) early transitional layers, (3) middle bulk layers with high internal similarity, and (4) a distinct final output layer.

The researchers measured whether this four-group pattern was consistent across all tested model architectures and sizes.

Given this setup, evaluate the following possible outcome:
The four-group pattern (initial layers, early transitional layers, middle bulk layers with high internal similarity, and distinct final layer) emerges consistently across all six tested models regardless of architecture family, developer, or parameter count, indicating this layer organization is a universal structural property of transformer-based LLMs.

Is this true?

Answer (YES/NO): YES